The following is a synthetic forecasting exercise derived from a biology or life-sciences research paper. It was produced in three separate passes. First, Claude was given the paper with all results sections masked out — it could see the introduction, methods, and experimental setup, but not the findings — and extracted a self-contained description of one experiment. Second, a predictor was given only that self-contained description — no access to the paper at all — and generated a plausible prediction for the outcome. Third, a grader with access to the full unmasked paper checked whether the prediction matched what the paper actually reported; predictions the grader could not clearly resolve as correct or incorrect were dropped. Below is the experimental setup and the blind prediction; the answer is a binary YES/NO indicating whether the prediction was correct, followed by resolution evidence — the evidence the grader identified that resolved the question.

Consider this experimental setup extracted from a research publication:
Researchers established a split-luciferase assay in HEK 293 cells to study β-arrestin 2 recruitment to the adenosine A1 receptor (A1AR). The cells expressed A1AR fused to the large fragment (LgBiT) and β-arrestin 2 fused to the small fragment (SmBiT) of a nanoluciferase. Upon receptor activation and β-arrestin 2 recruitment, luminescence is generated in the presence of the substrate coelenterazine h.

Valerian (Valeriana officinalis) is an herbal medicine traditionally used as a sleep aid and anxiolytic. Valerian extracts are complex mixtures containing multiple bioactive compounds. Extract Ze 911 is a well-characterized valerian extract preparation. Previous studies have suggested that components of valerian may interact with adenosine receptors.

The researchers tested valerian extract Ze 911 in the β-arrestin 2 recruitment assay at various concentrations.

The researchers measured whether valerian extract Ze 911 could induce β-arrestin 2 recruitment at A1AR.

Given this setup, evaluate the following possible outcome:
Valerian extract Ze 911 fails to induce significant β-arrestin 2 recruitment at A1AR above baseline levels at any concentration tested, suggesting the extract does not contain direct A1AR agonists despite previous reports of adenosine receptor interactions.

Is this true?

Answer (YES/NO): NO